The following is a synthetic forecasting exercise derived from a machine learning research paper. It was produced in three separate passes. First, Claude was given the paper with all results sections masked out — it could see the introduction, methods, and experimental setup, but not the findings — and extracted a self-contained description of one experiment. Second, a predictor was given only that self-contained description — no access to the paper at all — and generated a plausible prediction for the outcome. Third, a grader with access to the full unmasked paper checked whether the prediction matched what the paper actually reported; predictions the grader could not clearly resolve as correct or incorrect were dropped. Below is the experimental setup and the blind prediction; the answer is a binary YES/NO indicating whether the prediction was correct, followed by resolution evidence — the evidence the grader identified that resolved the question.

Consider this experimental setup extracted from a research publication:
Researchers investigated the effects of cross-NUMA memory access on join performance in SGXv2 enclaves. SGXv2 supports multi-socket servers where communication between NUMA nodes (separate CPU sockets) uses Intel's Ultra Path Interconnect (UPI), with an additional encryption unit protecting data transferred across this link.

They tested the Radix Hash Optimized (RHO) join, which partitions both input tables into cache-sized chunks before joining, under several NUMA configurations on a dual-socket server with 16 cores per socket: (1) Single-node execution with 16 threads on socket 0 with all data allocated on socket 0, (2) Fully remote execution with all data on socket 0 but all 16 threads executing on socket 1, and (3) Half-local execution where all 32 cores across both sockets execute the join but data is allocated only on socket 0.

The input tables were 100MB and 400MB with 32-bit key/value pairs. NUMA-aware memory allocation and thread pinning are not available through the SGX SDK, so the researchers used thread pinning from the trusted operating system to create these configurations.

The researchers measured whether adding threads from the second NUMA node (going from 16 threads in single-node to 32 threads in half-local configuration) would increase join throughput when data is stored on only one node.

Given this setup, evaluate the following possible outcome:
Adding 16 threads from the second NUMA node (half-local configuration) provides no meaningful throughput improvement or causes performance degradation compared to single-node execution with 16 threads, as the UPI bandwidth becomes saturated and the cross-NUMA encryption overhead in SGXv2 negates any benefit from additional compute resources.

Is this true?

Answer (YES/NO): YES